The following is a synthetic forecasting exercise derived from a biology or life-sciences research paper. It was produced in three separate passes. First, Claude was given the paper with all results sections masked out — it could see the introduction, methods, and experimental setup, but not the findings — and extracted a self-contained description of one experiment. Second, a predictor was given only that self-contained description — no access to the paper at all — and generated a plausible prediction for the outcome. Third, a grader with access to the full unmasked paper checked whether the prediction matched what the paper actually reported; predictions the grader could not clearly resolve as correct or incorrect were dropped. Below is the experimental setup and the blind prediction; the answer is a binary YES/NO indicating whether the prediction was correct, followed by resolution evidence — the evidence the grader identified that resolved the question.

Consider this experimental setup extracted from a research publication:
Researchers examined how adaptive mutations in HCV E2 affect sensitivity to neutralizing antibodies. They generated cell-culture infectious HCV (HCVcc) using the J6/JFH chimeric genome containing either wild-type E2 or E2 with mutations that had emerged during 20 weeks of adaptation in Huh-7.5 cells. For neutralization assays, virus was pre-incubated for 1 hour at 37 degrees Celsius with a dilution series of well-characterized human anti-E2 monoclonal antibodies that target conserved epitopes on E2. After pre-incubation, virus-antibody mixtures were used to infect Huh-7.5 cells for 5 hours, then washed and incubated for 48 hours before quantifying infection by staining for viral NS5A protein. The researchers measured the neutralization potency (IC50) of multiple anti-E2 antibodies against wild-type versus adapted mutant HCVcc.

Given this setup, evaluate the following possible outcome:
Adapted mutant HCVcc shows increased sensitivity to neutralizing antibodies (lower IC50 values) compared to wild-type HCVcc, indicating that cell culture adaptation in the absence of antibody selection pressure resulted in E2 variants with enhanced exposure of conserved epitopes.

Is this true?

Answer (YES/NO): NO